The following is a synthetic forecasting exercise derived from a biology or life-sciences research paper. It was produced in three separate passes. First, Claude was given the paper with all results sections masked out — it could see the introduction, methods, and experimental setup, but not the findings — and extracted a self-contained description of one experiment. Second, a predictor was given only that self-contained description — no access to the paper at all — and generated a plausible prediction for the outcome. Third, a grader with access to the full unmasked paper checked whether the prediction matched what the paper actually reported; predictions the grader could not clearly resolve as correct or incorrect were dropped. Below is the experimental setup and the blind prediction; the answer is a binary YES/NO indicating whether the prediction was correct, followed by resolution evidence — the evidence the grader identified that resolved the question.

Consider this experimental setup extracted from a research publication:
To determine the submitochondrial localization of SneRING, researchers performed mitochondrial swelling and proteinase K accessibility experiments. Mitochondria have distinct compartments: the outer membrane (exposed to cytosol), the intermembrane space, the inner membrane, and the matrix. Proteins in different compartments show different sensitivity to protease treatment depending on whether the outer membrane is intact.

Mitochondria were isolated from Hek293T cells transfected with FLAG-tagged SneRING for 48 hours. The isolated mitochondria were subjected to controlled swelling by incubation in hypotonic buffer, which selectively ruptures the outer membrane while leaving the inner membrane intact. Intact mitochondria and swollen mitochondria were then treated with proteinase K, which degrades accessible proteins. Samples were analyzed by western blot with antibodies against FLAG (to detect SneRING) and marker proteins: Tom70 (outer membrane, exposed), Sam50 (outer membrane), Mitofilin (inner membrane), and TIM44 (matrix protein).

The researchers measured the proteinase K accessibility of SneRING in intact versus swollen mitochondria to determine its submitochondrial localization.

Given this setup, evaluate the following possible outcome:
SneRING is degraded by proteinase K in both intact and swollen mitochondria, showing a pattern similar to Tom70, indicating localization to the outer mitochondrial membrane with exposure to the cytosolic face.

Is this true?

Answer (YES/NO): NO